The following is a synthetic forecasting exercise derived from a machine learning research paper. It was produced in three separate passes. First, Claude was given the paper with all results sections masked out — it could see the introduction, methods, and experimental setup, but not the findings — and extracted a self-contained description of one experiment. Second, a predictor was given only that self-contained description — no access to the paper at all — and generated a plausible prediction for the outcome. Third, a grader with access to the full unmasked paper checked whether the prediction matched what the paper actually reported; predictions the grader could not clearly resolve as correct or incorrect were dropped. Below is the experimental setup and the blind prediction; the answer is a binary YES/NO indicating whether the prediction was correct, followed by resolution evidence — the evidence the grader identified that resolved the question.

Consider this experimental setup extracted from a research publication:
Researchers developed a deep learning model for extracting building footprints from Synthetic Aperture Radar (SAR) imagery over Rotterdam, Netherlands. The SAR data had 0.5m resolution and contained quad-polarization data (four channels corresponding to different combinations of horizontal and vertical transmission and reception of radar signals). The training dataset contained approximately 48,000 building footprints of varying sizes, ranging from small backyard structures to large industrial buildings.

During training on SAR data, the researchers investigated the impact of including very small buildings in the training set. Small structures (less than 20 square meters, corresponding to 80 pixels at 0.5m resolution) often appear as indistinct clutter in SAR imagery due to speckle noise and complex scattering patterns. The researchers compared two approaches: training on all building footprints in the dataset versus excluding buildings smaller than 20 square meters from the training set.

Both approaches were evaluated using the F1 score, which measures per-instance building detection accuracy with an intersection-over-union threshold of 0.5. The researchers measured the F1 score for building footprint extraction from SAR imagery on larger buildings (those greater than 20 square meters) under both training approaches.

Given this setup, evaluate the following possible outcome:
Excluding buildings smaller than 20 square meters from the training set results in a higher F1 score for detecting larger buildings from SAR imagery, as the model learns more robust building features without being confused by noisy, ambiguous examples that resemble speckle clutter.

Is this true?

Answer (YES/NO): YES